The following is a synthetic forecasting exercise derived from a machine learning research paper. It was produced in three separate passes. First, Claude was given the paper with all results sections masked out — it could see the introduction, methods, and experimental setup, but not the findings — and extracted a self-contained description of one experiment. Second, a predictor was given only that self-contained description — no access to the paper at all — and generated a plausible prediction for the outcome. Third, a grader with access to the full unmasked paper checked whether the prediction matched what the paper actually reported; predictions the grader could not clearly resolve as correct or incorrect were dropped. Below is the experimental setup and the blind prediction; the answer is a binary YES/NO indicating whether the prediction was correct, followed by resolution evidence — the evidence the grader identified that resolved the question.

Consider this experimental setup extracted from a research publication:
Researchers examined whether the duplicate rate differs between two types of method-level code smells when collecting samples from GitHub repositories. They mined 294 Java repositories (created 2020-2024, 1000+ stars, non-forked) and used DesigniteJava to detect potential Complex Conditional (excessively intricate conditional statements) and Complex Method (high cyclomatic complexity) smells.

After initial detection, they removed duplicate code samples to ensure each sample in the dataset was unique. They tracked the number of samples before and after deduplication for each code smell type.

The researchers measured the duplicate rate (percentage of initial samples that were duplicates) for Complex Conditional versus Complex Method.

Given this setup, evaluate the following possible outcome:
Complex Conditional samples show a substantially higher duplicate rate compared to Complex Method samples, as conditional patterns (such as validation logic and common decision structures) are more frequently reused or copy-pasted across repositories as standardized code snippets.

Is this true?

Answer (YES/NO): YES